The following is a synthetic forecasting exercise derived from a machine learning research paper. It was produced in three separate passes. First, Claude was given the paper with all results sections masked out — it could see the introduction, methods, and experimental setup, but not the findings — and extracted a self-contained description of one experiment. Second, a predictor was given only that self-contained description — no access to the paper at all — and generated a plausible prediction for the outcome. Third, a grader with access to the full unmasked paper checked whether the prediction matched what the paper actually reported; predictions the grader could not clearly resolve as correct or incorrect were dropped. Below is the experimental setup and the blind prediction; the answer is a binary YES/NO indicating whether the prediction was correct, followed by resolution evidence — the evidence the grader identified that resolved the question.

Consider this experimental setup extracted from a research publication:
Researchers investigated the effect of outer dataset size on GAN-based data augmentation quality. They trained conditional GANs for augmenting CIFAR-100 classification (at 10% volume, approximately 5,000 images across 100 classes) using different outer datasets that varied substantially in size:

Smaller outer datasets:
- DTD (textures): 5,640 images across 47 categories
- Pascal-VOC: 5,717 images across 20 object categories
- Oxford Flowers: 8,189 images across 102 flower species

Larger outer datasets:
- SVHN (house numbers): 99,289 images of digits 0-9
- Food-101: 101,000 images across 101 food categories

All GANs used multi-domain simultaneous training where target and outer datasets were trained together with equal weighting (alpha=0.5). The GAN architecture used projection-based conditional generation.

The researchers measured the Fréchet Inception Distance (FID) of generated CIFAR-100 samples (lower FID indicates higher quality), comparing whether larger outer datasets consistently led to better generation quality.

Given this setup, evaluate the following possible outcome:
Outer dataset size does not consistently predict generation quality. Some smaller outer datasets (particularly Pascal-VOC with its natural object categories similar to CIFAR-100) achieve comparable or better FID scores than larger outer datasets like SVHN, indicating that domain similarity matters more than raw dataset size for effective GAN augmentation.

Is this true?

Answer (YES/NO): YES